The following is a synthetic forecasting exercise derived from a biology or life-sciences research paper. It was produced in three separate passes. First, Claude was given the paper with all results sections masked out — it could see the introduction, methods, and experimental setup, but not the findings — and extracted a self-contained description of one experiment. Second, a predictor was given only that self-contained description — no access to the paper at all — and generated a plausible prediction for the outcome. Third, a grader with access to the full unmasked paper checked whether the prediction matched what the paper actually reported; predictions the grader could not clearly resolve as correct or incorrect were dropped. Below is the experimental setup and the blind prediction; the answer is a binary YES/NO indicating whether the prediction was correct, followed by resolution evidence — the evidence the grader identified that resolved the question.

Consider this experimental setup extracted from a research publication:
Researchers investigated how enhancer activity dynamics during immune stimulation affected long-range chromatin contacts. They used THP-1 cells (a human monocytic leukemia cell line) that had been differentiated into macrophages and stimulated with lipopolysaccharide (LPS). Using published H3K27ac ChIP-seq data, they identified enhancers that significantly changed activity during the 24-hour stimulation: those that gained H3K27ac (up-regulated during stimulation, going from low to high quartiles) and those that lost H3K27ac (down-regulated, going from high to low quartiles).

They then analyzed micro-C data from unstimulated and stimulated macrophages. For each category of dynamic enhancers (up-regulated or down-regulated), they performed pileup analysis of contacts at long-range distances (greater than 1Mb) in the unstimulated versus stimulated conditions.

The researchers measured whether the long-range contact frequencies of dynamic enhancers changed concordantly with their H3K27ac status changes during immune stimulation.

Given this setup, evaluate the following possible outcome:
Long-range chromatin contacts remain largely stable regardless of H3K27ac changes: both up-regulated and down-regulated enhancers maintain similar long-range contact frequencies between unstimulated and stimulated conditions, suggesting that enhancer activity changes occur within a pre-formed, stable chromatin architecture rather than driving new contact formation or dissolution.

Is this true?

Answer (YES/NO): NO